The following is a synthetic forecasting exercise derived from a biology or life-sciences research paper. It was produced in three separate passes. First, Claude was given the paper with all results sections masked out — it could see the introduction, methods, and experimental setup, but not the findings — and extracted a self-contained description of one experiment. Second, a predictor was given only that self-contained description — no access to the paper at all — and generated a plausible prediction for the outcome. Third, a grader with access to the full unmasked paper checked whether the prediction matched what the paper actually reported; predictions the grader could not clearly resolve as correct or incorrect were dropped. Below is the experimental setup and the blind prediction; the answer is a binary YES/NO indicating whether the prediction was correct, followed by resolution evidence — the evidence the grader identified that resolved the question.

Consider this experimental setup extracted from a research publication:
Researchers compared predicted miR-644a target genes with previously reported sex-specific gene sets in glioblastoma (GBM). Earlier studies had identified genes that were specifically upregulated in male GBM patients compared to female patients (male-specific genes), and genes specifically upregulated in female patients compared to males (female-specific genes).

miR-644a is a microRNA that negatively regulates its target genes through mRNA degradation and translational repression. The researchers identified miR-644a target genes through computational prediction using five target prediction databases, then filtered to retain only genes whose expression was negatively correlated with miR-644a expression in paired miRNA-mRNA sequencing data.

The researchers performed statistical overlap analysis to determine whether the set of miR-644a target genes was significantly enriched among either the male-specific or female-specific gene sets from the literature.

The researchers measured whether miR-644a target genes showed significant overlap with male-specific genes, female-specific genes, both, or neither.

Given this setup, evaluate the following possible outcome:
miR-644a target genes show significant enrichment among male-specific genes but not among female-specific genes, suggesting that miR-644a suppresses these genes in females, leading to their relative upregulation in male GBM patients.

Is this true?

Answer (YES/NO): YES